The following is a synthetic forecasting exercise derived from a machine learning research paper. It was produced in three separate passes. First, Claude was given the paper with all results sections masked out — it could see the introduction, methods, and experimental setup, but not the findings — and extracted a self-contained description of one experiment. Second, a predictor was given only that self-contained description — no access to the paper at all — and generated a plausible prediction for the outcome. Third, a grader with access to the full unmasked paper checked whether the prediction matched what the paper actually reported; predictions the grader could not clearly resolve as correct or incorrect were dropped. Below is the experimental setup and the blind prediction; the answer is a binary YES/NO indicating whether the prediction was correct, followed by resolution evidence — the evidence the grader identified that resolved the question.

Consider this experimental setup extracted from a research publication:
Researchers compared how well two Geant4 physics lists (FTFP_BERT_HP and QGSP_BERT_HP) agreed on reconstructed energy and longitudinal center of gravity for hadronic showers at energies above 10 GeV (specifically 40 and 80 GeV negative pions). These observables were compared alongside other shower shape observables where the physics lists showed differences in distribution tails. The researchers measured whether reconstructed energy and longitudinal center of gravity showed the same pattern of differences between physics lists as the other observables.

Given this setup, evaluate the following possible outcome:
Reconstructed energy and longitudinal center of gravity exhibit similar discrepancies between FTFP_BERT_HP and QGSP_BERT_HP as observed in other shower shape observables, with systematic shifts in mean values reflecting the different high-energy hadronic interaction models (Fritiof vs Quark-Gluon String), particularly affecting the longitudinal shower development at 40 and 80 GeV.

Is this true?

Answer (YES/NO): NO